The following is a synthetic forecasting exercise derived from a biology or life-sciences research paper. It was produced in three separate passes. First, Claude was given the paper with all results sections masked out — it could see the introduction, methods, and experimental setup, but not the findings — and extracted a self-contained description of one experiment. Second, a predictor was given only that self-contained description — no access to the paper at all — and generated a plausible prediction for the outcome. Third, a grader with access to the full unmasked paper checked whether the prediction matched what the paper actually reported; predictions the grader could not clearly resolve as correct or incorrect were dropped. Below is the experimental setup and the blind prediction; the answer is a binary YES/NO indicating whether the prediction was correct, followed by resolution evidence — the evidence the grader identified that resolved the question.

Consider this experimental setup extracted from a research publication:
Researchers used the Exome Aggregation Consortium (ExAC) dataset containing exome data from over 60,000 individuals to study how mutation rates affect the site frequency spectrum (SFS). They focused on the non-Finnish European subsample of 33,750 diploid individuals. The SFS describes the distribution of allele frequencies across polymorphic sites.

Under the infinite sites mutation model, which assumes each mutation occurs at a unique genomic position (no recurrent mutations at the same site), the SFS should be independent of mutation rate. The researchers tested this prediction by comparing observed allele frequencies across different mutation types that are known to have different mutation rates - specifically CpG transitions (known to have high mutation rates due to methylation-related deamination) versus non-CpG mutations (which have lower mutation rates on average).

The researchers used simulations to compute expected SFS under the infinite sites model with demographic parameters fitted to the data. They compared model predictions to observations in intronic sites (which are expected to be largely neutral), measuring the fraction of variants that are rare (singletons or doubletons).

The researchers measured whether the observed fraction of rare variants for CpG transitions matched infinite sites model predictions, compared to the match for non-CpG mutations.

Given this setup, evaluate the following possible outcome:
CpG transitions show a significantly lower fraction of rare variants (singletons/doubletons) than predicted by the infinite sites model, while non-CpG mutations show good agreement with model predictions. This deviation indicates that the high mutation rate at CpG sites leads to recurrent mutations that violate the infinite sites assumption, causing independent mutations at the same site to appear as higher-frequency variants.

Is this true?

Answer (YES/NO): YES